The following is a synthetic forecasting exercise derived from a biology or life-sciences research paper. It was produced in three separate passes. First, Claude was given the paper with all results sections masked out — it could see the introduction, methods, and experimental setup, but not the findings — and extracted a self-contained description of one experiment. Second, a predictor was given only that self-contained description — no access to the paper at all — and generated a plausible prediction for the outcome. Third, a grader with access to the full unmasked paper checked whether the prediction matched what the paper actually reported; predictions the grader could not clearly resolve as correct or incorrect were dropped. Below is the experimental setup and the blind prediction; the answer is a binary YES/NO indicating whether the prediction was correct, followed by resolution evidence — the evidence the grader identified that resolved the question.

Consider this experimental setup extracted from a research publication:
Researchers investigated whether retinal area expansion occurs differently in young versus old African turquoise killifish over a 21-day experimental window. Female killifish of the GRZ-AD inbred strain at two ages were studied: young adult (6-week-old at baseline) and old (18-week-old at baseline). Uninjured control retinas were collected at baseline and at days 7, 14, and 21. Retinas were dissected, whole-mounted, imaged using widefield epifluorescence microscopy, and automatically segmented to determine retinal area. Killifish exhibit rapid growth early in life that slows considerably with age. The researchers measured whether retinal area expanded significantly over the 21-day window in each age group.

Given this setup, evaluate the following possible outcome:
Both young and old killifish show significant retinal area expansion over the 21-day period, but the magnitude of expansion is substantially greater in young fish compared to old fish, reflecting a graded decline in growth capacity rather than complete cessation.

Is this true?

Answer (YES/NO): NO